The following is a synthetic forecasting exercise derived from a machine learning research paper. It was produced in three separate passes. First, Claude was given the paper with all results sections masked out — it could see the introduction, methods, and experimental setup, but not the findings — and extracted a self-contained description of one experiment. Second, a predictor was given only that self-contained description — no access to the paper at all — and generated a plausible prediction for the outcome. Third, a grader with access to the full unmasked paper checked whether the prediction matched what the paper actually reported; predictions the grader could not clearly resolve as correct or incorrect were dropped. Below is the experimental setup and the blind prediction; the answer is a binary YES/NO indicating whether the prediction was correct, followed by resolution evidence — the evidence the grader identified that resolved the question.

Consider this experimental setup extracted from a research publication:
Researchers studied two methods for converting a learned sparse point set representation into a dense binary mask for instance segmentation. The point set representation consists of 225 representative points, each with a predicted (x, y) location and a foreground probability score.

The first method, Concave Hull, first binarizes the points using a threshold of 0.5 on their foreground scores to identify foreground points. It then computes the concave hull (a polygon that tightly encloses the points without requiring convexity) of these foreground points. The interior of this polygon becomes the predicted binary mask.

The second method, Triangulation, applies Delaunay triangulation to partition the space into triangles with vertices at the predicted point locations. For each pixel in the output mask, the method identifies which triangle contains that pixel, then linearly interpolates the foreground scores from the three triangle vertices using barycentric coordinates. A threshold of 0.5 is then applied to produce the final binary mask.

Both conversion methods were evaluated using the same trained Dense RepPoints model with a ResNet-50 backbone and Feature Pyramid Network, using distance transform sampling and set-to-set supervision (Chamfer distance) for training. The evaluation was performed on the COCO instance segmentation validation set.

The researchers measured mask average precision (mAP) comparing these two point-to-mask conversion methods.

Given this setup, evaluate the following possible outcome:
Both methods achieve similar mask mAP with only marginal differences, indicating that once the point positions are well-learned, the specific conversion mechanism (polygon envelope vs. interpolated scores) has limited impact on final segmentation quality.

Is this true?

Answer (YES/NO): NO